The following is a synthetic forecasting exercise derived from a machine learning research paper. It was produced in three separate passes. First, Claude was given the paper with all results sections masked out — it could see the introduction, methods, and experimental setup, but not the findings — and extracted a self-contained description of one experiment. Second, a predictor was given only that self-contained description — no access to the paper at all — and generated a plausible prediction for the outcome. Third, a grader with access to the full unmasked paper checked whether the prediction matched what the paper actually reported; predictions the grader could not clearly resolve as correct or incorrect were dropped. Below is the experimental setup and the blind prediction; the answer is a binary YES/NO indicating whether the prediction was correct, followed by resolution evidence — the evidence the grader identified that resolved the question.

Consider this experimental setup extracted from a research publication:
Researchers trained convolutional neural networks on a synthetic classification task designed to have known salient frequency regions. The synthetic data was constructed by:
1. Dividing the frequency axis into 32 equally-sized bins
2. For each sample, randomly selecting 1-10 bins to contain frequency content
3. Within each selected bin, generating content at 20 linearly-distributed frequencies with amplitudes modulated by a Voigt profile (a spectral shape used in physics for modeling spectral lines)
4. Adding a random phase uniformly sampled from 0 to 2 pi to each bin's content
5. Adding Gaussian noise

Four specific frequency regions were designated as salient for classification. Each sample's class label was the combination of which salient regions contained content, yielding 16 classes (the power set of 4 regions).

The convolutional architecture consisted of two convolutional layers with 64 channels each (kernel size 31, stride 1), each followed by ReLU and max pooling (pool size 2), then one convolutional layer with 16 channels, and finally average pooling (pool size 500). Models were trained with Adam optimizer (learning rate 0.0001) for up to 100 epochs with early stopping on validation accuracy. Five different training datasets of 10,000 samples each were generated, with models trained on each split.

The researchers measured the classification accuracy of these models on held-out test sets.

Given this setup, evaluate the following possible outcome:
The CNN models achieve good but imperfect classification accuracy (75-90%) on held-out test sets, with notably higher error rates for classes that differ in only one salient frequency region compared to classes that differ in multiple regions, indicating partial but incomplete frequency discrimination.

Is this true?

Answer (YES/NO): NO